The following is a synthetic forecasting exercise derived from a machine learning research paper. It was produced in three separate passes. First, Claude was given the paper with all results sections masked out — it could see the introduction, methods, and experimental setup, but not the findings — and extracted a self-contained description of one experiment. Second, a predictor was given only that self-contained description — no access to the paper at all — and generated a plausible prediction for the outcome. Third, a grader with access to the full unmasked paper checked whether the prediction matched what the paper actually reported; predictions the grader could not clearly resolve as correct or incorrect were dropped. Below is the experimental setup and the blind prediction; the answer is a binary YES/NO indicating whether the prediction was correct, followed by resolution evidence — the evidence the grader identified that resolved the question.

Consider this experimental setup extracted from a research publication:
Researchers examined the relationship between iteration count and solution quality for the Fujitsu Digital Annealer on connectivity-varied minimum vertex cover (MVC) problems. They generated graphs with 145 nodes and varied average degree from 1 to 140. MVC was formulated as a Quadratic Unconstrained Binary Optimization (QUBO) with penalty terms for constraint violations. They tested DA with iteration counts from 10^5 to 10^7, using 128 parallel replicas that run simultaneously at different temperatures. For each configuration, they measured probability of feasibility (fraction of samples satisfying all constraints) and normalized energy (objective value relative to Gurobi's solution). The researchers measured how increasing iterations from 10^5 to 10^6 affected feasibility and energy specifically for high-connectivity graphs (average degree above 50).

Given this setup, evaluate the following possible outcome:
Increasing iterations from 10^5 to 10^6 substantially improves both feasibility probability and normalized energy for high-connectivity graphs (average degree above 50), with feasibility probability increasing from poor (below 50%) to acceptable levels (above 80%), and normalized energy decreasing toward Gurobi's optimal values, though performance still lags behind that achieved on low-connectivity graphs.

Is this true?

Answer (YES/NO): NO